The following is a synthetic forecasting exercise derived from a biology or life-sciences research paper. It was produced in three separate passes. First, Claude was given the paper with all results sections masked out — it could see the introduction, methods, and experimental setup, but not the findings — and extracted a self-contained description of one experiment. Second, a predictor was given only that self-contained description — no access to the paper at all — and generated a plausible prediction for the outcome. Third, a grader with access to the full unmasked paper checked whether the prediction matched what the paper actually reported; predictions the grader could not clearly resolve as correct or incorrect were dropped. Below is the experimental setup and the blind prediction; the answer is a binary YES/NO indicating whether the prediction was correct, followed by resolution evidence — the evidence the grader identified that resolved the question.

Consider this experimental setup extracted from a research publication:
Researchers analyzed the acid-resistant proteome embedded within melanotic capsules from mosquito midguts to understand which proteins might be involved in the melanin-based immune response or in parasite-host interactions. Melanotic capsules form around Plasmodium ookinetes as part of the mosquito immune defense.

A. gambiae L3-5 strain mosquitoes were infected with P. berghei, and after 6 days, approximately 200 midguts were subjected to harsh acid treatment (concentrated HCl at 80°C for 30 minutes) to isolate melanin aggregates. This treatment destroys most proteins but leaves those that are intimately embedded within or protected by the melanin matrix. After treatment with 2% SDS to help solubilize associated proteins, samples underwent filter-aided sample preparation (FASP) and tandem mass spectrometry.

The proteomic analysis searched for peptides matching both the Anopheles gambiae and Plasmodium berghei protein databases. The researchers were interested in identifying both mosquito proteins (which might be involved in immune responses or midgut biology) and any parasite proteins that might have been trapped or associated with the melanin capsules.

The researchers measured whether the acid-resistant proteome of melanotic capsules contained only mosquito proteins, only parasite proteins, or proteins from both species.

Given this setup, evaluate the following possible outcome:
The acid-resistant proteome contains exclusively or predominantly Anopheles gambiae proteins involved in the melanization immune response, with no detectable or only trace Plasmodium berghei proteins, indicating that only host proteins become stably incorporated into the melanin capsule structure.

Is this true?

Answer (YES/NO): YES